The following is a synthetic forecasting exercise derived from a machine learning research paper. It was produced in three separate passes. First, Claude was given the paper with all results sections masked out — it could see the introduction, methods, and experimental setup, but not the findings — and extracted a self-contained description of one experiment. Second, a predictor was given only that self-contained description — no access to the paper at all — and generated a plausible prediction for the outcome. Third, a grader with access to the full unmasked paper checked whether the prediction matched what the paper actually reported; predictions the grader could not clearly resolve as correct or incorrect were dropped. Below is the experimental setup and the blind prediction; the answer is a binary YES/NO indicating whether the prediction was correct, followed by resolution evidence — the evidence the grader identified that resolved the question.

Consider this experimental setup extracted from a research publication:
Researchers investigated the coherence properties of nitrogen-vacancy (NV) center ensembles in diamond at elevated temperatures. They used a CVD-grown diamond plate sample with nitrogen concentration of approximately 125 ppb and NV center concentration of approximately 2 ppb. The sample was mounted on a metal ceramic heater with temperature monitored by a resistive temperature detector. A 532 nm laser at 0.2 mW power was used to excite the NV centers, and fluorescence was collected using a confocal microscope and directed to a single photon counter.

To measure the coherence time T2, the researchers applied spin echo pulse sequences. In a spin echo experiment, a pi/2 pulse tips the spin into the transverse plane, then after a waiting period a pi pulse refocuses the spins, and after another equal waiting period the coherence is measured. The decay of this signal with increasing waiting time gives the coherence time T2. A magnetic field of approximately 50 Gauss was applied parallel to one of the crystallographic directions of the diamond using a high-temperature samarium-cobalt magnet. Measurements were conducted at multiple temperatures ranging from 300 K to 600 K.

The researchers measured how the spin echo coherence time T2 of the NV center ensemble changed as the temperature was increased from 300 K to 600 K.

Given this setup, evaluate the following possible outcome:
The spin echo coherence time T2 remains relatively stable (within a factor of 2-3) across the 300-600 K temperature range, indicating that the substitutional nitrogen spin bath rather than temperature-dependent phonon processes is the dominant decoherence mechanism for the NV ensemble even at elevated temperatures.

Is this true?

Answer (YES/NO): NO